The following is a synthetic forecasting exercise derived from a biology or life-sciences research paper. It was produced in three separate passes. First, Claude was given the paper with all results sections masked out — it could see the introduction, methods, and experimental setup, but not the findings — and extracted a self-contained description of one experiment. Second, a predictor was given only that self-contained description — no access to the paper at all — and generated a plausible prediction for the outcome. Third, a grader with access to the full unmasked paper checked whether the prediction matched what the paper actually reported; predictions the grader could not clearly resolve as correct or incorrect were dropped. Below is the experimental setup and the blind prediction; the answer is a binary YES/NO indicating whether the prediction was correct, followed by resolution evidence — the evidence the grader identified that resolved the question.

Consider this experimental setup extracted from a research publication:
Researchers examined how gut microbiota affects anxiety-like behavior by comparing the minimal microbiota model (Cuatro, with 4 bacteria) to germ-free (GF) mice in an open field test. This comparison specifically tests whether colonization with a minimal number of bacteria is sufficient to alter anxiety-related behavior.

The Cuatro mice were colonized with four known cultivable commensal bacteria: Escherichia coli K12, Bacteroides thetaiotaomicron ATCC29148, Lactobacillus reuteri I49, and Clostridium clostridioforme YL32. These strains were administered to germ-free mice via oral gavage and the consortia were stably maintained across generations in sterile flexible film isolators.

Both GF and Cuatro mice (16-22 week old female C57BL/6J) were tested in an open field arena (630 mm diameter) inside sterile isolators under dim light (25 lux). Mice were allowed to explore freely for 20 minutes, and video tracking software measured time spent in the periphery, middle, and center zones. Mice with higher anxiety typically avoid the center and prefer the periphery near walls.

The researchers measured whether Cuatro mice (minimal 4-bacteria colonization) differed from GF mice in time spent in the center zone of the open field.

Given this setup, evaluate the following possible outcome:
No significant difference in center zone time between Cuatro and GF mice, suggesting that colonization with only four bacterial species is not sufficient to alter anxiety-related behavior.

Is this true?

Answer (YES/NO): YES